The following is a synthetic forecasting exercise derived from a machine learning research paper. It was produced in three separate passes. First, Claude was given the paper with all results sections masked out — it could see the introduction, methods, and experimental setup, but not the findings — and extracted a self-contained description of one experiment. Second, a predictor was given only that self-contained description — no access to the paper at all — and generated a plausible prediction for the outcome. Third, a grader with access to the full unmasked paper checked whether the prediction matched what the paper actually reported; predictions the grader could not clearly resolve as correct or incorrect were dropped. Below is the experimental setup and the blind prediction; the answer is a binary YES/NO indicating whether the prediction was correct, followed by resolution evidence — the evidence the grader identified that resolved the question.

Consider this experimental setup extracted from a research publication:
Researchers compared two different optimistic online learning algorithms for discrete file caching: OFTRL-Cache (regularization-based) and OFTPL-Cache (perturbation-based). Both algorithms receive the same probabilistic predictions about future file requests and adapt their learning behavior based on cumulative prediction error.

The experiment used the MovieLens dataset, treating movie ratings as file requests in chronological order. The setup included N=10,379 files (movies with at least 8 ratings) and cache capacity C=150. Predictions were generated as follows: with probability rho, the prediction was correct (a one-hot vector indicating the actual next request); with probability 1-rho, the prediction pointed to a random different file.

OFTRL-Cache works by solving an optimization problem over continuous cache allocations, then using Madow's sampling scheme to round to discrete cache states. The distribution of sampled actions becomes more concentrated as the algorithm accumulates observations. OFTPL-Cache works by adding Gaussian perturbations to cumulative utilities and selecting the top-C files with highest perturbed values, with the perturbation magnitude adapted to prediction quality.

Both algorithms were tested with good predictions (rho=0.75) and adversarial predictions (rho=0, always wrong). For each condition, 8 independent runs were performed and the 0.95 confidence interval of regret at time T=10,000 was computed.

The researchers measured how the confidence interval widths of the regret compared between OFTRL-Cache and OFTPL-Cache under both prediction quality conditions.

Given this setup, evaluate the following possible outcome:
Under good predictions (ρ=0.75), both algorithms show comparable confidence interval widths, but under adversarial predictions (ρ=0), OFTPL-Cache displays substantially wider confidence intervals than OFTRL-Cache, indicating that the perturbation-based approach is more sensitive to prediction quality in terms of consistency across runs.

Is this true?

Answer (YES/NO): NO